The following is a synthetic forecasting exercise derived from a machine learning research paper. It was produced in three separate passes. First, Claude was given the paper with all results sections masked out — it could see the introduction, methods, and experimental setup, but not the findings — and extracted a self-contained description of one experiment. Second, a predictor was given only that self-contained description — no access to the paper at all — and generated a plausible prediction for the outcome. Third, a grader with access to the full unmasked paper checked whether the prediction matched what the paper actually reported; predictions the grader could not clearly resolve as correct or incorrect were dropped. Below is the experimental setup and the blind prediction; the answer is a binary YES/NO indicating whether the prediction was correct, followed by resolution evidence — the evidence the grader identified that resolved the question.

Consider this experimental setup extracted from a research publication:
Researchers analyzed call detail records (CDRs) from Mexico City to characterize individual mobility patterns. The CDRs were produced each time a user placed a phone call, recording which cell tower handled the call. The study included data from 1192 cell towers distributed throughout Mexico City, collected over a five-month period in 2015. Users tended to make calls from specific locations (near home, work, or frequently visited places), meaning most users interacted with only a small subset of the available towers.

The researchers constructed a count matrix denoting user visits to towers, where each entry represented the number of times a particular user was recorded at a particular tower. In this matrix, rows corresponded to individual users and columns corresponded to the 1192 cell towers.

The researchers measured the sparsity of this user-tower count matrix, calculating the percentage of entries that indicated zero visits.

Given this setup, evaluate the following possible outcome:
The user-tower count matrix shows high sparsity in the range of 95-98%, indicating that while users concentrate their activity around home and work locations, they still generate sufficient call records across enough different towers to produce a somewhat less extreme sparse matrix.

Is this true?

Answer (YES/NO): YES